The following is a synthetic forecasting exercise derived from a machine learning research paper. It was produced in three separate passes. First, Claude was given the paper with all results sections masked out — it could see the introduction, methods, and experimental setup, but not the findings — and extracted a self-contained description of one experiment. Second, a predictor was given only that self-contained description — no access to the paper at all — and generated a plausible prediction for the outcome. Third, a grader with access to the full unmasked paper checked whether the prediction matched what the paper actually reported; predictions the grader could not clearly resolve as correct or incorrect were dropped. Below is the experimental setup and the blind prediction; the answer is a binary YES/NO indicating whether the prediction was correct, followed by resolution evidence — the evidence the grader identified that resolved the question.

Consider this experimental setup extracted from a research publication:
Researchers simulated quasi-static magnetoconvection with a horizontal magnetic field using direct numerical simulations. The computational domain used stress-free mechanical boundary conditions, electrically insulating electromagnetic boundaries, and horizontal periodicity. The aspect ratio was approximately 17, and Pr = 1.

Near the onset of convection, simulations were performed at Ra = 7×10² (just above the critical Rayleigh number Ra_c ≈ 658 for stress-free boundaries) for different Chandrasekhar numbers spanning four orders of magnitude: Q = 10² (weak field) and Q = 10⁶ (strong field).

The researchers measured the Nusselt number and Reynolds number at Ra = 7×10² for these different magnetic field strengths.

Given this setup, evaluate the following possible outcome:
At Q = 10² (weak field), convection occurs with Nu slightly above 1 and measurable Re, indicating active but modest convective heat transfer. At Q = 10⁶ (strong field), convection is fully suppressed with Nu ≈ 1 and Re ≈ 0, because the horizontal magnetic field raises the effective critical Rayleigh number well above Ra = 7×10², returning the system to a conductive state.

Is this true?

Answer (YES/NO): NO